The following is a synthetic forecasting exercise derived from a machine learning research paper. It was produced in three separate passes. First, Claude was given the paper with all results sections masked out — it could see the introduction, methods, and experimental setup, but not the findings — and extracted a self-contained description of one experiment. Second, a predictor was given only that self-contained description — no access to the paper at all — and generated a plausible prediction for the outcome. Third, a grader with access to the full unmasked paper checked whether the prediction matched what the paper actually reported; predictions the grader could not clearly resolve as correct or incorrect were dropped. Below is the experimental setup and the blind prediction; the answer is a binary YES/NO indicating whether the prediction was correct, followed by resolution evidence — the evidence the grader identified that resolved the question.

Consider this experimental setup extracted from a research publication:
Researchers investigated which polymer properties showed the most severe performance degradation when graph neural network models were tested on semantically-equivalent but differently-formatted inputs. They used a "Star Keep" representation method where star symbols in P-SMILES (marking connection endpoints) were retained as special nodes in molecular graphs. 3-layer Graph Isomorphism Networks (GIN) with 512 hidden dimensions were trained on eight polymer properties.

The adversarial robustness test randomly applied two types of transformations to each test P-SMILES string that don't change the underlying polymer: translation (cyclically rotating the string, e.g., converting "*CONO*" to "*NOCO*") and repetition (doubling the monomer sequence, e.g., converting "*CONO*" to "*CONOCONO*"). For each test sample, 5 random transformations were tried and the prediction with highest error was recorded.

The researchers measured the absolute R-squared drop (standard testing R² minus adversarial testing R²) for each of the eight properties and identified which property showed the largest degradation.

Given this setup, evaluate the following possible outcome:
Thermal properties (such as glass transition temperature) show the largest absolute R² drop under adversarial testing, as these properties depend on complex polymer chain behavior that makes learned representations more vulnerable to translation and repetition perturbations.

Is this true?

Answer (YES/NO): NO